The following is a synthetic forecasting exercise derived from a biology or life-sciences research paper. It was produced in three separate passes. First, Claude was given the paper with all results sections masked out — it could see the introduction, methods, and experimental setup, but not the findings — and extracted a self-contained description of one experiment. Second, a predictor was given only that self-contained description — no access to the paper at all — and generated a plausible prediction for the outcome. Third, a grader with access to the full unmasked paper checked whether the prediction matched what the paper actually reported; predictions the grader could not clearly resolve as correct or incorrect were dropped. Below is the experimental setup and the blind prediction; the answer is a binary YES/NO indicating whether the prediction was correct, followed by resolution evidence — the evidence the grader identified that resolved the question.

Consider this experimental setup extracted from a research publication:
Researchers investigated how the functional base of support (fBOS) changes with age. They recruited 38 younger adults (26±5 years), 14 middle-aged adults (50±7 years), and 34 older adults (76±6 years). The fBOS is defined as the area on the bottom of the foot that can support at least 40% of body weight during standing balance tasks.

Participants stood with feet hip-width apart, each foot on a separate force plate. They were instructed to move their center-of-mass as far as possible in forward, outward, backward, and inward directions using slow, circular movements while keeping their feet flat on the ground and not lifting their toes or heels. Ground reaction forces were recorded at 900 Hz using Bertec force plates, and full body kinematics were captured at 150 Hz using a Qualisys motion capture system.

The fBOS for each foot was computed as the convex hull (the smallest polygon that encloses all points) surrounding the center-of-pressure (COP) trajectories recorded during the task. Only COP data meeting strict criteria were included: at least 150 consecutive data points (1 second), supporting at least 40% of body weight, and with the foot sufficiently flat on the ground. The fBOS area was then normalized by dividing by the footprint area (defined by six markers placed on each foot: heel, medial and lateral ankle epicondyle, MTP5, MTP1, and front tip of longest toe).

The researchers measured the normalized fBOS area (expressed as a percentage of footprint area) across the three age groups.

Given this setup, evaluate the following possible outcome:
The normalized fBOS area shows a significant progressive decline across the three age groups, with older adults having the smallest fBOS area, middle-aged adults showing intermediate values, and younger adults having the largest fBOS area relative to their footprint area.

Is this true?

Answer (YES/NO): NO